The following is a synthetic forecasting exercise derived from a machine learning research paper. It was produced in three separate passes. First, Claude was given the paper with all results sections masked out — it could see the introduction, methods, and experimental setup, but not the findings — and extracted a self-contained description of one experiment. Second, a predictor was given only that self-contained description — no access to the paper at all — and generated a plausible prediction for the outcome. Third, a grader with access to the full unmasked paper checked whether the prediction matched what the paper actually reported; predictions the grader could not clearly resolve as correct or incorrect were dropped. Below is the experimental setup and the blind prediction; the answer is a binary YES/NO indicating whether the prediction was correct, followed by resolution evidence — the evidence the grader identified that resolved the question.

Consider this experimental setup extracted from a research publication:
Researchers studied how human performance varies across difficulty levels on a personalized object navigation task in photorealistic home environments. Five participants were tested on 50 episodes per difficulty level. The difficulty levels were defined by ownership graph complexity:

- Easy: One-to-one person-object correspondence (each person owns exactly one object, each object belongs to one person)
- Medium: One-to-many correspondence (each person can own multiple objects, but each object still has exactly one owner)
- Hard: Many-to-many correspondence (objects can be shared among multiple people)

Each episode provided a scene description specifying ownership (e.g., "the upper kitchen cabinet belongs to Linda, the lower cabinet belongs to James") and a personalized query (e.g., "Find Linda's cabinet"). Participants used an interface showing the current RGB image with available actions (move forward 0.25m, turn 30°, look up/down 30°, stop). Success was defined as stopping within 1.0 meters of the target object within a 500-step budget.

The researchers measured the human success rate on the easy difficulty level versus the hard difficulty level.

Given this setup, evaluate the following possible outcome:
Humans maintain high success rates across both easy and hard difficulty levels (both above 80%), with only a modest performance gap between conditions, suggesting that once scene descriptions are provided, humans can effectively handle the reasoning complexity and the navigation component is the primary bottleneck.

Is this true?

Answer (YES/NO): NO